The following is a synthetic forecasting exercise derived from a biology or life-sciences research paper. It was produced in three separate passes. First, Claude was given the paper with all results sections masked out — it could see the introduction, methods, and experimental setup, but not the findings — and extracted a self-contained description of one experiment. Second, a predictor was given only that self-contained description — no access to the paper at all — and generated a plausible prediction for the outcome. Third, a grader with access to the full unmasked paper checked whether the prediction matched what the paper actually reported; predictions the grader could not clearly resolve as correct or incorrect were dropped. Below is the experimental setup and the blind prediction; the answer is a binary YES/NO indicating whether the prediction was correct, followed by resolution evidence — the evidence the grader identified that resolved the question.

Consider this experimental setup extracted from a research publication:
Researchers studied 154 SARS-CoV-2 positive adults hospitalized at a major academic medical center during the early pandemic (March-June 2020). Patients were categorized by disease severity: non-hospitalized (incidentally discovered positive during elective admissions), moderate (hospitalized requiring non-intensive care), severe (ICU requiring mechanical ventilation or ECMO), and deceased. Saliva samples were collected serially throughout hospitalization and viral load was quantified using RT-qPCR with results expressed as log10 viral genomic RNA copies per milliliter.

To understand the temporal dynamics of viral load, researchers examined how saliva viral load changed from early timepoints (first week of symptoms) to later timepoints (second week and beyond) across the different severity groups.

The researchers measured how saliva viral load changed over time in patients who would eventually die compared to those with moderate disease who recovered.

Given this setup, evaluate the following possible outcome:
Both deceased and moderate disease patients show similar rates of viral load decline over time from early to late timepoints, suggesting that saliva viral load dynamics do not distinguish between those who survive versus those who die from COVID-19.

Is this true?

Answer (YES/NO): NO